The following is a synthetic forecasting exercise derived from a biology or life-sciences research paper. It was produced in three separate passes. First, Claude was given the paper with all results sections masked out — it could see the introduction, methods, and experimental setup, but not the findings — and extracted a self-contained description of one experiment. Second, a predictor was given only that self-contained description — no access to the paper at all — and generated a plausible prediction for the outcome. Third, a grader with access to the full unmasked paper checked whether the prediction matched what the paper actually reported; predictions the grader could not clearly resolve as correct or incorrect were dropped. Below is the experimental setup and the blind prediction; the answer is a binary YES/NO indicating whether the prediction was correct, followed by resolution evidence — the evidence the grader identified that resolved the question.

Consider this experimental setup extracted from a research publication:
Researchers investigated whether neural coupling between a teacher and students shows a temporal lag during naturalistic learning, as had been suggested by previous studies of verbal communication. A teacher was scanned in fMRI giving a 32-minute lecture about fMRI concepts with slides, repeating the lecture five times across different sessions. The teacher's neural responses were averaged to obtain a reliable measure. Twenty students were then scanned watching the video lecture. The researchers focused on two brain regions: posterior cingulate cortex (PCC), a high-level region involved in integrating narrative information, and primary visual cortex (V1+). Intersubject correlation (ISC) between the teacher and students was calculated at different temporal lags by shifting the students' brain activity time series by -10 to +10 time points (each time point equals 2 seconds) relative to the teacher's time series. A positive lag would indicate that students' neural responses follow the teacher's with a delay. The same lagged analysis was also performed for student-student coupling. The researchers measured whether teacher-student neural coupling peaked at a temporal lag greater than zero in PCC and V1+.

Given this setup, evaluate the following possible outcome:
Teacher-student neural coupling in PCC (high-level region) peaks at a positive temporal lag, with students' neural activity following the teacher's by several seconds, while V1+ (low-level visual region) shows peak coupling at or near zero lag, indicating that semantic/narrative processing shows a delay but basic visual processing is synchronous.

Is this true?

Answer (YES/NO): NO